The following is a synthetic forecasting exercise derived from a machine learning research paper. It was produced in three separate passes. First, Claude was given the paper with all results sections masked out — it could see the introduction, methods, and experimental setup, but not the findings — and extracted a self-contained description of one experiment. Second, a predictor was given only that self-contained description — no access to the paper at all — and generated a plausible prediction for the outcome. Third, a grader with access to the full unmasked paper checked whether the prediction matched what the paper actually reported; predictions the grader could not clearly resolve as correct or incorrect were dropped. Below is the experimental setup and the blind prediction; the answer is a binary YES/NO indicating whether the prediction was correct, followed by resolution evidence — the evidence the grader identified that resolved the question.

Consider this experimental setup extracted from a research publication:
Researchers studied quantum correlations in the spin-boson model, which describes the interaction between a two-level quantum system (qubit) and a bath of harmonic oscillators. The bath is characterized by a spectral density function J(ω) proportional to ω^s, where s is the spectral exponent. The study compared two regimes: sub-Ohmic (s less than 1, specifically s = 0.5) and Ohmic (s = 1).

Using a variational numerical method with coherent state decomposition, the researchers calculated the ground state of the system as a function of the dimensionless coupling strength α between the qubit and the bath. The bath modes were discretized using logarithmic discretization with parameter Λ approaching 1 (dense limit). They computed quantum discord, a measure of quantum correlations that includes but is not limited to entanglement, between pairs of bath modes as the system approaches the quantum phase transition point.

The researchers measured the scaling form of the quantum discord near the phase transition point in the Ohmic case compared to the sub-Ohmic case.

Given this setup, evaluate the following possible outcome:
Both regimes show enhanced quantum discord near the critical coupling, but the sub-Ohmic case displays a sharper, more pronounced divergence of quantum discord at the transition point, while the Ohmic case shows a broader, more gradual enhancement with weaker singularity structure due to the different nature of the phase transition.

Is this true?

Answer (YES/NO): NO